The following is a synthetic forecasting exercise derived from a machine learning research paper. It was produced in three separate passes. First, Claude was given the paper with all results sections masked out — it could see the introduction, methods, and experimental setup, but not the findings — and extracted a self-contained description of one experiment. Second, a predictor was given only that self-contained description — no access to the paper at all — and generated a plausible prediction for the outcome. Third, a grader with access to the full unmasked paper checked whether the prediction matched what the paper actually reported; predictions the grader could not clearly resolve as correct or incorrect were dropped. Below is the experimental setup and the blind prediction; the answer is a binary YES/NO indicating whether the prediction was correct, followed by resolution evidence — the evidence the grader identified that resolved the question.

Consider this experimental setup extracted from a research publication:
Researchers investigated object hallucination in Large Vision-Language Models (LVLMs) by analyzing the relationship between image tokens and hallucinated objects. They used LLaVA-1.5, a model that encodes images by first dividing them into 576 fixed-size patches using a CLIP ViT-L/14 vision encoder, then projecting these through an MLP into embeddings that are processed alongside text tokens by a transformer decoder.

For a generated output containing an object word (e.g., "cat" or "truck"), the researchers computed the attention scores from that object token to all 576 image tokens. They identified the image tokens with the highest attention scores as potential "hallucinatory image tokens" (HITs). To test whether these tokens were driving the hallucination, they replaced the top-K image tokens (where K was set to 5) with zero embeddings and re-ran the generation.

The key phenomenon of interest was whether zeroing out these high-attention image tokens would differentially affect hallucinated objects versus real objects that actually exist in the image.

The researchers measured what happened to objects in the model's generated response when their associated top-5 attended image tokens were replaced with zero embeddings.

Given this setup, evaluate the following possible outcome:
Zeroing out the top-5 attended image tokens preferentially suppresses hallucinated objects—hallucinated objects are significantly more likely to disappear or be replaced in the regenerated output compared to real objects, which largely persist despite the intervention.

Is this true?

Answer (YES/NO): YES